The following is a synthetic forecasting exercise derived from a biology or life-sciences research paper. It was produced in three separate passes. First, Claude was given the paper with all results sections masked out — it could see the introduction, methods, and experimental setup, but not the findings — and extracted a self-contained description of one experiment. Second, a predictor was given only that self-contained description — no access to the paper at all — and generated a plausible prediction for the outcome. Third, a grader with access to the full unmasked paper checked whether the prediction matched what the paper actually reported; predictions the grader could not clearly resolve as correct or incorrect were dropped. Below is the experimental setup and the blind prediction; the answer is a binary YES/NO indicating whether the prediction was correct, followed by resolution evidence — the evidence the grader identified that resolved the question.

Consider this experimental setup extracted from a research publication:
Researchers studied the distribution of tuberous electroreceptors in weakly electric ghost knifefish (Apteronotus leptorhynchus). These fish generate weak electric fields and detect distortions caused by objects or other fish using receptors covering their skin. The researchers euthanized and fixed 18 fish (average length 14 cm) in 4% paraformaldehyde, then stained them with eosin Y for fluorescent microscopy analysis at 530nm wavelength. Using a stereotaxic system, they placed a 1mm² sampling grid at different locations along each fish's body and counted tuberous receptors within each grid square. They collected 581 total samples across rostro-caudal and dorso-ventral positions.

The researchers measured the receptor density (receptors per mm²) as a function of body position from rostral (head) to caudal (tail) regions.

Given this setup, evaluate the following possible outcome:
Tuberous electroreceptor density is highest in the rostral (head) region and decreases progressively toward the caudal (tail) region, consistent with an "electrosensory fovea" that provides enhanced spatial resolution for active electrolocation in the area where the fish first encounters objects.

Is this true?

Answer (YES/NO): YES